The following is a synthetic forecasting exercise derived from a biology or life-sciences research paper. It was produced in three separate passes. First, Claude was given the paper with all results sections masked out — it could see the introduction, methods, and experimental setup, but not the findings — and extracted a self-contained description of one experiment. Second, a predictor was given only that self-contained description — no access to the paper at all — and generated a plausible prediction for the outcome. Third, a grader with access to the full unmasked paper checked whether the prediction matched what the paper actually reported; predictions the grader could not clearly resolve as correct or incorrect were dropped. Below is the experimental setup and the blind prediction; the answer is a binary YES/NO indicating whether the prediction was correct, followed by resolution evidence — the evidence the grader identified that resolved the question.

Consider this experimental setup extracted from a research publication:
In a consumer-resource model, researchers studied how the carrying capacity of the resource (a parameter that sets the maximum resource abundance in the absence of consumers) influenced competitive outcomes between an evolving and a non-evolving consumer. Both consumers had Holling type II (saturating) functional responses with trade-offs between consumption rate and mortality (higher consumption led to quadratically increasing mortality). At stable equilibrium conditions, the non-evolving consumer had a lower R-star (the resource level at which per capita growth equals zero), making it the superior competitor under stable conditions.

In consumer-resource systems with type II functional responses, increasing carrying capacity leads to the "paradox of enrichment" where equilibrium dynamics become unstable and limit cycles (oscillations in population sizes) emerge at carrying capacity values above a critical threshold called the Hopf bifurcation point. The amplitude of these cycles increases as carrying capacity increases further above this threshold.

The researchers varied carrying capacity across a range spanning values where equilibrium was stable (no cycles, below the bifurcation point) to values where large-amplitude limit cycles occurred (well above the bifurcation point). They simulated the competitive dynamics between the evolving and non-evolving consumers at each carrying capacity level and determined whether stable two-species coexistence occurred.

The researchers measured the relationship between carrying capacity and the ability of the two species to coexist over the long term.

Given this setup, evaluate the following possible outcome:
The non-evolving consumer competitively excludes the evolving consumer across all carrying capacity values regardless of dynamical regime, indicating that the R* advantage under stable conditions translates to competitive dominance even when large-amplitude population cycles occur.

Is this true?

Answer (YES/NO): NO